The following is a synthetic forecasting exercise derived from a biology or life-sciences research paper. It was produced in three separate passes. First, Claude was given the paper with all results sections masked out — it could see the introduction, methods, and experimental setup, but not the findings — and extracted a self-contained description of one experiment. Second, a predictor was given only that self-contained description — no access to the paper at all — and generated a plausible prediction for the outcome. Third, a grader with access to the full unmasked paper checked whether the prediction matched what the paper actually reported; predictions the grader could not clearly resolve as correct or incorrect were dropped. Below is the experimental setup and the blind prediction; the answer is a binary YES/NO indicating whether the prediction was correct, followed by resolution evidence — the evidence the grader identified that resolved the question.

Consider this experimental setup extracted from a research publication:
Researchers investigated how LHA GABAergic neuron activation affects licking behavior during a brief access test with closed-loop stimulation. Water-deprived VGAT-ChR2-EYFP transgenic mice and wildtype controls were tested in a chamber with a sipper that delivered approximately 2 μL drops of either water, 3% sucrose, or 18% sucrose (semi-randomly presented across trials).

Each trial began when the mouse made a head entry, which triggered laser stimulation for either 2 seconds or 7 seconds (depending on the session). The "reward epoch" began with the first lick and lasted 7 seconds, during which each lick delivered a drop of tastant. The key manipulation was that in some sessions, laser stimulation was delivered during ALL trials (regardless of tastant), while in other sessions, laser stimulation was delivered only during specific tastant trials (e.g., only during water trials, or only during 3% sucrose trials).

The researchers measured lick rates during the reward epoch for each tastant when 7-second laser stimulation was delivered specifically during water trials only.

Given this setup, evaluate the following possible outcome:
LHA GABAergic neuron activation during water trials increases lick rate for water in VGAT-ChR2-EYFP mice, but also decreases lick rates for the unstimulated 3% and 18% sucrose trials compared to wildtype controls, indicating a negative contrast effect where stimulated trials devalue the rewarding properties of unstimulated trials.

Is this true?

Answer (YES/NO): NO